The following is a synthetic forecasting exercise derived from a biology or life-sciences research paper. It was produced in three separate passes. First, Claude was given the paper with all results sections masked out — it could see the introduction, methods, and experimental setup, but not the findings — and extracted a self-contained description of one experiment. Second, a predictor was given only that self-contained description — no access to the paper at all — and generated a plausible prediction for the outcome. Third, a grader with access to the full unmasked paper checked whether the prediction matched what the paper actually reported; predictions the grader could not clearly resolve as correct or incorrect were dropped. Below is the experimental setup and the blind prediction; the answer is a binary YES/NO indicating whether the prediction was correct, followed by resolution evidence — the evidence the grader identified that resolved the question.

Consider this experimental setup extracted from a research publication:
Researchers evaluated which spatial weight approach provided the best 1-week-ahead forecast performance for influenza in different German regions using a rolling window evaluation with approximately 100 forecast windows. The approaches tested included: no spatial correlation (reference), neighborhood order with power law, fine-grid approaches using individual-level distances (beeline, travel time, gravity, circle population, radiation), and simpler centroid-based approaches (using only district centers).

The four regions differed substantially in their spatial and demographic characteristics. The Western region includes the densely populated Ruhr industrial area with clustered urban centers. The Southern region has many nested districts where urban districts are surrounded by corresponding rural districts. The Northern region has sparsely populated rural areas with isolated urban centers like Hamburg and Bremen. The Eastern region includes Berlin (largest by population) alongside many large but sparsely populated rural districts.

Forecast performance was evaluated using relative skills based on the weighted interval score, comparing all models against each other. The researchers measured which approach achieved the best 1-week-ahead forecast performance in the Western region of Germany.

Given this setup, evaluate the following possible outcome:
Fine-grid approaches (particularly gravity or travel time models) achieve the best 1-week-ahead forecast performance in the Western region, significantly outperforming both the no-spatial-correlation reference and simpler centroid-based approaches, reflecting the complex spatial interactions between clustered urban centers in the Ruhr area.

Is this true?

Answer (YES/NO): NO